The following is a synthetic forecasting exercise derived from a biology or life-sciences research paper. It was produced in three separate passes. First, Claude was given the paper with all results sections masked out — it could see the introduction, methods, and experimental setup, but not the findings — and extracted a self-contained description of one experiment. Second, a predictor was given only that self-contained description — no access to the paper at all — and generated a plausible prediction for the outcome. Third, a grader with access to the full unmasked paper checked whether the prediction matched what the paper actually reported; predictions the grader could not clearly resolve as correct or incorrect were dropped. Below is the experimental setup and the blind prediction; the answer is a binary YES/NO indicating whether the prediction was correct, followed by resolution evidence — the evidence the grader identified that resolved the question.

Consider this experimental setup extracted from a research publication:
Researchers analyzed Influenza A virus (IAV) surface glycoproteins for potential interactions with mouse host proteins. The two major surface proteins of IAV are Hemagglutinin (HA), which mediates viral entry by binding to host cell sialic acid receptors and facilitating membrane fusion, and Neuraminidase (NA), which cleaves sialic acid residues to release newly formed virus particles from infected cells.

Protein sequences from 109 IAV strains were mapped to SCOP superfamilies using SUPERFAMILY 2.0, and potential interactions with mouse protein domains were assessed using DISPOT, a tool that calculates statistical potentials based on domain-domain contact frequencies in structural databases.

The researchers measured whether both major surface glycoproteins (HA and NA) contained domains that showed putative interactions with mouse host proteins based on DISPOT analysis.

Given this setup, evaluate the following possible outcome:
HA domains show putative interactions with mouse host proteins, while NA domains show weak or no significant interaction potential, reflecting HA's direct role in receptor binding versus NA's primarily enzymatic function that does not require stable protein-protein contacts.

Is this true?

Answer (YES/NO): NO